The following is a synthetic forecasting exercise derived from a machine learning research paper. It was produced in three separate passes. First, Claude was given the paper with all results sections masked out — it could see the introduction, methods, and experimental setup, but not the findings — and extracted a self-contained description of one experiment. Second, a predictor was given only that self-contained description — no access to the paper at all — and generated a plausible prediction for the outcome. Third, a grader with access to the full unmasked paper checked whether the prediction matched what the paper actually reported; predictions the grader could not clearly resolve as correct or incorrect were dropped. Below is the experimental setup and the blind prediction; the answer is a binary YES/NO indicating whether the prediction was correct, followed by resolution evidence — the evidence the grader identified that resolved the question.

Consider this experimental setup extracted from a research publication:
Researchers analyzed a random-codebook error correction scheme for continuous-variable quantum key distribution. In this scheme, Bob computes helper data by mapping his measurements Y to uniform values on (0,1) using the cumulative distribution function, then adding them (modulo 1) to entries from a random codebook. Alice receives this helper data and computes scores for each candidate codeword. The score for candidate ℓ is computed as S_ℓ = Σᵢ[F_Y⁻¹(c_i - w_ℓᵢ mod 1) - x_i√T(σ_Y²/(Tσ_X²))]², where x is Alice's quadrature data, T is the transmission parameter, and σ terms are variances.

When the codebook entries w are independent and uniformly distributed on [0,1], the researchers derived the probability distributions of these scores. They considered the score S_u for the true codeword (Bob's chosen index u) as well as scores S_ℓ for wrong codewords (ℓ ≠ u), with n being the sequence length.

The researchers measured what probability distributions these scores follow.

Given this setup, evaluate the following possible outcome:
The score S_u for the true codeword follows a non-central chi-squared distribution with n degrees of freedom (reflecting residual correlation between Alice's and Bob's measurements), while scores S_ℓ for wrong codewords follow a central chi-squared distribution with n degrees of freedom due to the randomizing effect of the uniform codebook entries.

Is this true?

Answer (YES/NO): NO